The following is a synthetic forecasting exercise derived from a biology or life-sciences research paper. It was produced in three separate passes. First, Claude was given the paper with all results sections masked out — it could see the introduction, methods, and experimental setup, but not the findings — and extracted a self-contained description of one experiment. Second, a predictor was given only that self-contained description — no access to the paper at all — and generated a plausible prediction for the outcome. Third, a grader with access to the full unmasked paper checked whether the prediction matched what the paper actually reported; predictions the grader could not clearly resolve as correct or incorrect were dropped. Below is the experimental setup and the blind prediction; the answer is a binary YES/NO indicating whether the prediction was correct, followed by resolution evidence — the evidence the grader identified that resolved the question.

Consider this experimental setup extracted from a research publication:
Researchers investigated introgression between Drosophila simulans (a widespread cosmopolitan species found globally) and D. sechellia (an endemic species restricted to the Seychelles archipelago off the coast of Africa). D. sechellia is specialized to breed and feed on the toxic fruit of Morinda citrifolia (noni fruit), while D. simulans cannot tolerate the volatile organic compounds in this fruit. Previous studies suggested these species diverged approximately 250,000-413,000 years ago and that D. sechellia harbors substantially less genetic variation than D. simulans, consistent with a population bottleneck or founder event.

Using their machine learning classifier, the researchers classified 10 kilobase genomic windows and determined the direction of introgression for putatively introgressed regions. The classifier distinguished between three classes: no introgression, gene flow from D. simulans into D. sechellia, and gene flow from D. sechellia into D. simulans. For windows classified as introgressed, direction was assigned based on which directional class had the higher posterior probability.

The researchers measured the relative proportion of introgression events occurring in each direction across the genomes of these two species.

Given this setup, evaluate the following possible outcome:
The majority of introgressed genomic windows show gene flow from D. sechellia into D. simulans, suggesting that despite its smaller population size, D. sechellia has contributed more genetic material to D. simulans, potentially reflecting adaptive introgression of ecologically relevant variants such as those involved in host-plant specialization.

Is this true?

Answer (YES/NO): NO